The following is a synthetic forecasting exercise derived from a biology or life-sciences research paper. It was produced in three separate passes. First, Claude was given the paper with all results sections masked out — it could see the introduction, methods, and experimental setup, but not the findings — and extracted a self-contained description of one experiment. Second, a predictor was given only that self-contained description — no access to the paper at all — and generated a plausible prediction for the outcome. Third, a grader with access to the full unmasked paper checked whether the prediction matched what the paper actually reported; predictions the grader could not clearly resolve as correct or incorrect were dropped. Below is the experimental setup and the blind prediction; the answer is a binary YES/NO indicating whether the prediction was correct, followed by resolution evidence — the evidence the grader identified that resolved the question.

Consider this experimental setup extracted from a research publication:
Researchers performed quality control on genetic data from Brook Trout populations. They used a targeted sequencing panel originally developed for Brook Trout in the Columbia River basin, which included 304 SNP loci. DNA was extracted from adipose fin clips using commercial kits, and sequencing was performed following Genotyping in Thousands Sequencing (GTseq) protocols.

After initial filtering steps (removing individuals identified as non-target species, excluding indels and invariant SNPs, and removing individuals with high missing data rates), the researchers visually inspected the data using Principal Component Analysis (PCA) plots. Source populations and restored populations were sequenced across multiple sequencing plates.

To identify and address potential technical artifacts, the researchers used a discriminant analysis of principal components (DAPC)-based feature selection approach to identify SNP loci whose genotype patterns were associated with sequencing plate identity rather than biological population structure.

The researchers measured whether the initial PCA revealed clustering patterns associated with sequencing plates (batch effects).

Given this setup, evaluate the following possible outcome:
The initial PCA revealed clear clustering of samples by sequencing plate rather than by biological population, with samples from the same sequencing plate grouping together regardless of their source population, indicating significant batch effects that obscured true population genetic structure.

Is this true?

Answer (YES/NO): NO